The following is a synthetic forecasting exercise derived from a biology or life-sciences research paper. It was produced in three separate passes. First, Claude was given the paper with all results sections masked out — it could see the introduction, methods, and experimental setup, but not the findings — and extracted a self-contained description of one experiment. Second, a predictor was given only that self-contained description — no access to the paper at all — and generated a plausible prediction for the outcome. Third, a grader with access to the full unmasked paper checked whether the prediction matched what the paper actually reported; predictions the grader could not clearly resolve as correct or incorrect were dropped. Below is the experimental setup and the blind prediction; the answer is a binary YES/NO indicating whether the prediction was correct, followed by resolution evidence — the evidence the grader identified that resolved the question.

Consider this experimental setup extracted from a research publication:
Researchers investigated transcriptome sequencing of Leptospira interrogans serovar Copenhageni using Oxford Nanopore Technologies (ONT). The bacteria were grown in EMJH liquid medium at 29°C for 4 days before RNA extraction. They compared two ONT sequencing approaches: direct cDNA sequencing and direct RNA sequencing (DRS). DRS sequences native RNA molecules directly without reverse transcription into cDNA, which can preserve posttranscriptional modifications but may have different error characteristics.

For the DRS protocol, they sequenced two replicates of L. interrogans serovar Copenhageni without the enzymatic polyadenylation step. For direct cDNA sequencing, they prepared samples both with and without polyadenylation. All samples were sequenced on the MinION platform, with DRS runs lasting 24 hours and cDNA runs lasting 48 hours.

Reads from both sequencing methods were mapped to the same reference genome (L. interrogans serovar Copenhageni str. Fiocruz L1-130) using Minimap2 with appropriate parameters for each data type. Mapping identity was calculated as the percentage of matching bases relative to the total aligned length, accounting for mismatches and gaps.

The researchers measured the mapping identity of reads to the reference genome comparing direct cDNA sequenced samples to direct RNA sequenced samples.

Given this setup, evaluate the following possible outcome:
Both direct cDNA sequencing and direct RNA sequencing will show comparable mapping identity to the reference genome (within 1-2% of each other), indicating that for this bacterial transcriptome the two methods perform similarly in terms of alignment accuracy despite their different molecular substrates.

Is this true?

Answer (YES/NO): NO